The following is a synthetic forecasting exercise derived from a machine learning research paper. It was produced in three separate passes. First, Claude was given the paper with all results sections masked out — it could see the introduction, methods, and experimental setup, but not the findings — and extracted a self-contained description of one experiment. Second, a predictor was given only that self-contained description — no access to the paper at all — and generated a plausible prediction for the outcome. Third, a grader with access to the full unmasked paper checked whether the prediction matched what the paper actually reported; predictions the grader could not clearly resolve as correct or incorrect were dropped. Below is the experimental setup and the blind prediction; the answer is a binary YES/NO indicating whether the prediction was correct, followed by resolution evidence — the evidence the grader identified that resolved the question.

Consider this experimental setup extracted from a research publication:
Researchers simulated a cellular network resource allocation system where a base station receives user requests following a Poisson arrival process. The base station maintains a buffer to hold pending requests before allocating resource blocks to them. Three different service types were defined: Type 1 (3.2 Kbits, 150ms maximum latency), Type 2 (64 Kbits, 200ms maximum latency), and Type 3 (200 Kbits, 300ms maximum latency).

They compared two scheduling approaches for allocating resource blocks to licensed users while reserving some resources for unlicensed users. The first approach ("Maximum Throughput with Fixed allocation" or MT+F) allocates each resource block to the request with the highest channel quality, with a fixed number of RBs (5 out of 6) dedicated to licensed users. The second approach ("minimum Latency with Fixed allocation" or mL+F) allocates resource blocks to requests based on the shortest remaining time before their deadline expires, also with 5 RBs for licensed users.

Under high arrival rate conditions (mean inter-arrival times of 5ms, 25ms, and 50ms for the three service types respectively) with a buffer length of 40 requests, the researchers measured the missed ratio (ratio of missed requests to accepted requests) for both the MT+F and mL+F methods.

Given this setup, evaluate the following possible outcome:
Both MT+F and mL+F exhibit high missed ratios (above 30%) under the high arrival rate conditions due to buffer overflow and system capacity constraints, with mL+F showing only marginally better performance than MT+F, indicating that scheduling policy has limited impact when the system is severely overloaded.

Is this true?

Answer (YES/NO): NO